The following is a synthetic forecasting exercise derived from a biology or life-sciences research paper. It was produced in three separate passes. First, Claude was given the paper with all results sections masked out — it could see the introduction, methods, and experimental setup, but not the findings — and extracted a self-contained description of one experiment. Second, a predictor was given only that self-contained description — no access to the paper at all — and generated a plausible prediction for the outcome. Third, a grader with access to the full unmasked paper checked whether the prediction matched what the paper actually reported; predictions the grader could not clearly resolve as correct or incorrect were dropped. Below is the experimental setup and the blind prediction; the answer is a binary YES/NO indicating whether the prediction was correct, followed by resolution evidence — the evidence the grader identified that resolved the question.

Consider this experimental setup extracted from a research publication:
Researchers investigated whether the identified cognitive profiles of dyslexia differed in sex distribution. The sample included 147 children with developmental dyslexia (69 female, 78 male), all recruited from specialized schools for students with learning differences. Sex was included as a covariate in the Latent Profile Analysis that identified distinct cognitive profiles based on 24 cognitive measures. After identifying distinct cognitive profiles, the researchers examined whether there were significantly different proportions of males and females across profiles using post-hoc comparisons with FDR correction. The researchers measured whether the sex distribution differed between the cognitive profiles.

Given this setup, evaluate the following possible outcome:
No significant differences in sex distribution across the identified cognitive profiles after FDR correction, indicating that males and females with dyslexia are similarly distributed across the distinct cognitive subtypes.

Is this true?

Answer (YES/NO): YES